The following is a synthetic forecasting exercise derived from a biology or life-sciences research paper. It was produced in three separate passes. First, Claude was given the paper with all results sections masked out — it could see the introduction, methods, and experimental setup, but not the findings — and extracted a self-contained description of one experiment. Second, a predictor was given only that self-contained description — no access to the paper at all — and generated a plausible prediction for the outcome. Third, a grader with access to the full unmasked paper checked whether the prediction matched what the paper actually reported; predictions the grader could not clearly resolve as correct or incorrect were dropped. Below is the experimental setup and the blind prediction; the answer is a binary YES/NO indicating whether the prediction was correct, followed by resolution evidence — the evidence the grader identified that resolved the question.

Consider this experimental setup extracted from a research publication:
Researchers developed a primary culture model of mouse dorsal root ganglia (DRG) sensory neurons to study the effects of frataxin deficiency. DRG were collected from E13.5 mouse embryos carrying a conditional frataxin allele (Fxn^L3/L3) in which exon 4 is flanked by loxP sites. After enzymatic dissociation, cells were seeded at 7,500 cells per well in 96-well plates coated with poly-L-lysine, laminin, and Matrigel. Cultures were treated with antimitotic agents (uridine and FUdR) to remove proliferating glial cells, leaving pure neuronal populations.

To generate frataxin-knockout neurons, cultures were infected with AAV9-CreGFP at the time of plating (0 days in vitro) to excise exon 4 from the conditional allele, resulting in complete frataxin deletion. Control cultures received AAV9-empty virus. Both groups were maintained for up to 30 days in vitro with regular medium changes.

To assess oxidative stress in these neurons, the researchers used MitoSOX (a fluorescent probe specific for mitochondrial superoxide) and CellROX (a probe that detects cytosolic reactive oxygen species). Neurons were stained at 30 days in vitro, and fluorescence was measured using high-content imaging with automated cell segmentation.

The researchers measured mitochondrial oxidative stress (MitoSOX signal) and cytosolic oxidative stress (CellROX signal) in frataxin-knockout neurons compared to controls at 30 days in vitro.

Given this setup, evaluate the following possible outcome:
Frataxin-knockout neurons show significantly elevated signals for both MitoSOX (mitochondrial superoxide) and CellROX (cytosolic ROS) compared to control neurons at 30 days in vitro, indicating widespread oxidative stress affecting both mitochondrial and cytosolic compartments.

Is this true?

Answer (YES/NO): NO